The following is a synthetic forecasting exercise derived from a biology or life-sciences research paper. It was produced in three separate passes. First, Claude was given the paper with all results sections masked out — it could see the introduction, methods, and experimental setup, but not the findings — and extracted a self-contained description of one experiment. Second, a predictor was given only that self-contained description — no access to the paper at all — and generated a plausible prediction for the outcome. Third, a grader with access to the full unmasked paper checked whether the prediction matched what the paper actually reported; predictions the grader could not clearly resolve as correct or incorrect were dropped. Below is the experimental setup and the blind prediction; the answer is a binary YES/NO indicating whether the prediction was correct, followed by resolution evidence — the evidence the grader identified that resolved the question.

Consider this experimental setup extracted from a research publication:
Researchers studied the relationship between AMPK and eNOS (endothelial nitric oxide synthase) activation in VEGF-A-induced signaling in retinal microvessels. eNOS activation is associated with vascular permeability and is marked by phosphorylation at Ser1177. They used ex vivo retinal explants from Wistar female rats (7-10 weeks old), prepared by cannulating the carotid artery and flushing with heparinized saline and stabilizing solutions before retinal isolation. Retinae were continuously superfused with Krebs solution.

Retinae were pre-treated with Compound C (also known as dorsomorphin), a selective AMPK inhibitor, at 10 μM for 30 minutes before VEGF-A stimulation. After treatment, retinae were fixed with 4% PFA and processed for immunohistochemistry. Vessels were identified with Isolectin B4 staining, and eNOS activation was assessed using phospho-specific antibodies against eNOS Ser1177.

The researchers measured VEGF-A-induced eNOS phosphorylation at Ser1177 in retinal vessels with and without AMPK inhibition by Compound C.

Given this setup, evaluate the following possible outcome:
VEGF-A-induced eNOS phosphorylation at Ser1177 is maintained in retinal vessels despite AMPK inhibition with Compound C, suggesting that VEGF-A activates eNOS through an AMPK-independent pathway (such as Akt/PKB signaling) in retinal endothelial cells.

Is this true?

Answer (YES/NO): NO